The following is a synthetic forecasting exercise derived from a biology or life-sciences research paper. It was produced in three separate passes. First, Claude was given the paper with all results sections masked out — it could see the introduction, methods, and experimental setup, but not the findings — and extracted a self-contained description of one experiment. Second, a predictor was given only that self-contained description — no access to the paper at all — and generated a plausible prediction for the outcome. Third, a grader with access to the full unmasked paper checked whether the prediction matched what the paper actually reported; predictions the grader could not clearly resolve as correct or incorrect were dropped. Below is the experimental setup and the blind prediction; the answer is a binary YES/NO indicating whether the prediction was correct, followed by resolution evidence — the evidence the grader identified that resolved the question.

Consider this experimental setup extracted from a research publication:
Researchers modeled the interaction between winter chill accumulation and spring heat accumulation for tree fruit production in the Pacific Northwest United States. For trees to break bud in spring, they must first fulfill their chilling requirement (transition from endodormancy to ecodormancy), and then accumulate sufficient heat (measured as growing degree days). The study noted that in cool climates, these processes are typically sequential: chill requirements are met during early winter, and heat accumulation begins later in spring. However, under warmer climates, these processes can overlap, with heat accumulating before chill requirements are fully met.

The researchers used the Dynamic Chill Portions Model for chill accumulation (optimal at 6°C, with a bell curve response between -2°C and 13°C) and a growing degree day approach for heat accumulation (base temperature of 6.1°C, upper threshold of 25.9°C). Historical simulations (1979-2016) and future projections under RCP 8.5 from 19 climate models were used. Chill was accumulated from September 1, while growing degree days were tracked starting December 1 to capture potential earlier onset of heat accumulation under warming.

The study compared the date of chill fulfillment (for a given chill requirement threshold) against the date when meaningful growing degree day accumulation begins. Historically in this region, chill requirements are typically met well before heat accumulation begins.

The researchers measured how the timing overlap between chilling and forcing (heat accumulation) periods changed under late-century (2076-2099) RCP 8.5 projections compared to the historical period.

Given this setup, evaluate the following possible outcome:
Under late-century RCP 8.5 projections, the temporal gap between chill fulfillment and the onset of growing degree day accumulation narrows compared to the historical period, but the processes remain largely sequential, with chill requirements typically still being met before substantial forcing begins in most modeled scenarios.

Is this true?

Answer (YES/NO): YES